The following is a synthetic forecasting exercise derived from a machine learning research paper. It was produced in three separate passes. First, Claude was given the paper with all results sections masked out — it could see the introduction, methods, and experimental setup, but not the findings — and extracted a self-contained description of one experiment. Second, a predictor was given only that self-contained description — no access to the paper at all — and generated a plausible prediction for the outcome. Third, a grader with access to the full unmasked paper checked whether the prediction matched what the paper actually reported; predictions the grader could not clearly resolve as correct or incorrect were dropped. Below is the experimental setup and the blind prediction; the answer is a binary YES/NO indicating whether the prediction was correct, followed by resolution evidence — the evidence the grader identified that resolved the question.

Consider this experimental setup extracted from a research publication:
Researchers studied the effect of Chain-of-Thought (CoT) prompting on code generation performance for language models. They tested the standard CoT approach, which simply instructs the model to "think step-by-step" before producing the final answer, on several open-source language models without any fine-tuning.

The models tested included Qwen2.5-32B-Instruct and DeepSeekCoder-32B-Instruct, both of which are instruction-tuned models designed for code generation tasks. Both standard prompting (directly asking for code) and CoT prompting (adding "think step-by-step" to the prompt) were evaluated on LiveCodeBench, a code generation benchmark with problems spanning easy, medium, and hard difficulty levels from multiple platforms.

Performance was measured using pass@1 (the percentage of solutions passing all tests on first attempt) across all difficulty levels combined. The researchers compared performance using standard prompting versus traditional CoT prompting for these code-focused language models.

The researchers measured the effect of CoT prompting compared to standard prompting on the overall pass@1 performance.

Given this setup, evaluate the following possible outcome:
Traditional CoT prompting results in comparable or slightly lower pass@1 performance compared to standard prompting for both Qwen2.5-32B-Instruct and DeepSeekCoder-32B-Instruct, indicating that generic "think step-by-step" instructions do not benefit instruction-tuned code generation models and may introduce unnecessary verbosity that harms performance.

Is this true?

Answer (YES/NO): NO